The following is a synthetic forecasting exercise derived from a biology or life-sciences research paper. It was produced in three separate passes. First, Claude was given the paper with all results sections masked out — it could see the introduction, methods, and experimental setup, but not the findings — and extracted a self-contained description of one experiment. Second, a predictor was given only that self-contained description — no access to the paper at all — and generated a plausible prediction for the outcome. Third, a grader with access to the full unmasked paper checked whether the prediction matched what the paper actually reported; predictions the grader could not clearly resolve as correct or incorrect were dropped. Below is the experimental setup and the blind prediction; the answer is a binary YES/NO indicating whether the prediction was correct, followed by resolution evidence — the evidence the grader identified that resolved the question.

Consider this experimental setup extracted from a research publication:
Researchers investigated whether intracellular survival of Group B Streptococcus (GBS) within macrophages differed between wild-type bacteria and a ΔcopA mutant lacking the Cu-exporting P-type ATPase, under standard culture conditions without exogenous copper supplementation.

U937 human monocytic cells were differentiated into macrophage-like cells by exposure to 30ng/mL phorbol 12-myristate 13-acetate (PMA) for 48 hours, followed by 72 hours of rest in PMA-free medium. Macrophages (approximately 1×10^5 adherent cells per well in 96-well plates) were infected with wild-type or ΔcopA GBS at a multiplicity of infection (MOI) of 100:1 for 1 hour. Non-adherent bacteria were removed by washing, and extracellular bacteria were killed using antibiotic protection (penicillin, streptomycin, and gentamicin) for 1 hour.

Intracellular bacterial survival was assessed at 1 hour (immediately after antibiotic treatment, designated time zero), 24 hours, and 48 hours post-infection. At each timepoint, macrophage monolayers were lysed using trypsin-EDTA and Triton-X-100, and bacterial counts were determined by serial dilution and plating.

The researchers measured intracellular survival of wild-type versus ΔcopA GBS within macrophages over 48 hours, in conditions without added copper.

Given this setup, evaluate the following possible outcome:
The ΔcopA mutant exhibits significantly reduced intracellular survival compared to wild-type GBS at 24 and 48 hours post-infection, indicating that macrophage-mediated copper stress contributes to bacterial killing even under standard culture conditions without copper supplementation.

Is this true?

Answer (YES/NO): NO